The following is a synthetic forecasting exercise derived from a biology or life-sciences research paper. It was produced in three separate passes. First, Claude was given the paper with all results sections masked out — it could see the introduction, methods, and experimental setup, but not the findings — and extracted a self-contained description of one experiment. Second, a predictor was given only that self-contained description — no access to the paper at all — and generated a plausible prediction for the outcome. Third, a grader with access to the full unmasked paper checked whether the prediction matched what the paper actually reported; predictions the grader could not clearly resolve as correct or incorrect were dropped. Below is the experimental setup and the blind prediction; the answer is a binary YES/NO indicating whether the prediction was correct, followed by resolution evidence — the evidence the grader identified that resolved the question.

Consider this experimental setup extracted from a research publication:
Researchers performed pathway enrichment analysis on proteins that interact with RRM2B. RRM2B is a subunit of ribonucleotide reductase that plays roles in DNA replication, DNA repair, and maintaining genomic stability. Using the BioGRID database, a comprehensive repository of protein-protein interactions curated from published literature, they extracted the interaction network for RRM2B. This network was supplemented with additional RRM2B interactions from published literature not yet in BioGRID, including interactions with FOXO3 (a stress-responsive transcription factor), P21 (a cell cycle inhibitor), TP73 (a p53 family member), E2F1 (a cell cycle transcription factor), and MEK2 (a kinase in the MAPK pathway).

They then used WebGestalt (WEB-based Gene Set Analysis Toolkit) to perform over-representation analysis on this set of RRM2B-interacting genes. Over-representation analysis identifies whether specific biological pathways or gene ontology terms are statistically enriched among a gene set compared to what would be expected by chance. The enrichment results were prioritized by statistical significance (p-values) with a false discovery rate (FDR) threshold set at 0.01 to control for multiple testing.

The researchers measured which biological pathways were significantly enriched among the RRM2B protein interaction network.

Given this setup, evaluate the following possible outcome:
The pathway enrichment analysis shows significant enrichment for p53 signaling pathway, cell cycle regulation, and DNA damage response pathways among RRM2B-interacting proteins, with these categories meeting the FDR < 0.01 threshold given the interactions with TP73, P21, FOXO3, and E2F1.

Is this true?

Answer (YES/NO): YES